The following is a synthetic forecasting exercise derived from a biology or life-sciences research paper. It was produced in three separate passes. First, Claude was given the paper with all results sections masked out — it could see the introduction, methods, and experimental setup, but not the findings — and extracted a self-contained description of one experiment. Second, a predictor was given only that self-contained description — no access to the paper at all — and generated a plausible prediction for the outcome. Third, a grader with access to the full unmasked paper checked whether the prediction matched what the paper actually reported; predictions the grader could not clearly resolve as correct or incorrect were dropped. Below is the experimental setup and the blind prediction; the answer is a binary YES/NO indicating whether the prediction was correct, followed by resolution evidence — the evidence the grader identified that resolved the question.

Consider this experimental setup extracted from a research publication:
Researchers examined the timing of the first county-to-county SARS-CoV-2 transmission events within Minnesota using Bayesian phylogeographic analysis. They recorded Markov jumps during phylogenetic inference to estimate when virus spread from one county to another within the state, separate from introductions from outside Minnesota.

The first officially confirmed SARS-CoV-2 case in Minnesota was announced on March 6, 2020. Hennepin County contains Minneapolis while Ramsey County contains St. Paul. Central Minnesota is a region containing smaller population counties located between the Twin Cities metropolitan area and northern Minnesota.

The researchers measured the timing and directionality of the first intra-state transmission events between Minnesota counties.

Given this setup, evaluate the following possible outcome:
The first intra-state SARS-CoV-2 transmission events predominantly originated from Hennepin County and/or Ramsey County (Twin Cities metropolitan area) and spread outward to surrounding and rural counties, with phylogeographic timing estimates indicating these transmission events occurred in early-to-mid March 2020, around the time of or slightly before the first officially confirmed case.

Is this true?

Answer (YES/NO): YES